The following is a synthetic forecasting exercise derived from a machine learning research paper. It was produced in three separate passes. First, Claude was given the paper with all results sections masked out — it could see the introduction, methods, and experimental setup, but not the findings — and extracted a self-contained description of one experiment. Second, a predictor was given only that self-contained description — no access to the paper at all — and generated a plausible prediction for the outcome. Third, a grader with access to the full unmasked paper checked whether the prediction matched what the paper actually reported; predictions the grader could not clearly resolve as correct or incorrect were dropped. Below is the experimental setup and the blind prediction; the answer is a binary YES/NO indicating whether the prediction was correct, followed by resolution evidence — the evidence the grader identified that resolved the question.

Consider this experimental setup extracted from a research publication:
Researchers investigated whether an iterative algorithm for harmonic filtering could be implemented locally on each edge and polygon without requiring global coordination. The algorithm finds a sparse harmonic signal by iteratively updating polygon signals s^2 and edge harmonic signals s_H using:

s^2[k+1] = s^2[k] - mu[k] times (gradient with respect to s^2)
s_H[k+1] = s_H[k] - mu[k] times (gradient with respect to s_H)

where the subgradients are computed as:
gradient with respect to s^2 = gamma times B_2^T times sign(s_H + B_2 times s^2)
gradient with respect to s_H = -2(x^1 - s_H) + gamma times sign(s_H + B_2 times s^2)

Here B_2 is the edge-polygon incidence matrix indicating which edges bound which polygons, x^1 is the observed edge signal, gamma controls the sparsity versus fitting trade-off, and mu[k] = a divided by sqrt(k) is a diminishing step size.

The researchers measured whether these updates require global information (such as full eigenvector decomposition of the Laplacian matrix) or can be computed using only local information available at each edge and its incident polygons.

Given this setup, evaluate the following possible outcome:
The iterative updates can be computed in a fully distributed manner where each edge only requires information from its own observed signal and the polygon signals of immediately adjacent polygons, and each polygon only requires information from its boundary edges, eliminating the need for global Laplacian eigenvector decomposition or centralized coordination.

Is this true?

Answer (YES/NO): YES